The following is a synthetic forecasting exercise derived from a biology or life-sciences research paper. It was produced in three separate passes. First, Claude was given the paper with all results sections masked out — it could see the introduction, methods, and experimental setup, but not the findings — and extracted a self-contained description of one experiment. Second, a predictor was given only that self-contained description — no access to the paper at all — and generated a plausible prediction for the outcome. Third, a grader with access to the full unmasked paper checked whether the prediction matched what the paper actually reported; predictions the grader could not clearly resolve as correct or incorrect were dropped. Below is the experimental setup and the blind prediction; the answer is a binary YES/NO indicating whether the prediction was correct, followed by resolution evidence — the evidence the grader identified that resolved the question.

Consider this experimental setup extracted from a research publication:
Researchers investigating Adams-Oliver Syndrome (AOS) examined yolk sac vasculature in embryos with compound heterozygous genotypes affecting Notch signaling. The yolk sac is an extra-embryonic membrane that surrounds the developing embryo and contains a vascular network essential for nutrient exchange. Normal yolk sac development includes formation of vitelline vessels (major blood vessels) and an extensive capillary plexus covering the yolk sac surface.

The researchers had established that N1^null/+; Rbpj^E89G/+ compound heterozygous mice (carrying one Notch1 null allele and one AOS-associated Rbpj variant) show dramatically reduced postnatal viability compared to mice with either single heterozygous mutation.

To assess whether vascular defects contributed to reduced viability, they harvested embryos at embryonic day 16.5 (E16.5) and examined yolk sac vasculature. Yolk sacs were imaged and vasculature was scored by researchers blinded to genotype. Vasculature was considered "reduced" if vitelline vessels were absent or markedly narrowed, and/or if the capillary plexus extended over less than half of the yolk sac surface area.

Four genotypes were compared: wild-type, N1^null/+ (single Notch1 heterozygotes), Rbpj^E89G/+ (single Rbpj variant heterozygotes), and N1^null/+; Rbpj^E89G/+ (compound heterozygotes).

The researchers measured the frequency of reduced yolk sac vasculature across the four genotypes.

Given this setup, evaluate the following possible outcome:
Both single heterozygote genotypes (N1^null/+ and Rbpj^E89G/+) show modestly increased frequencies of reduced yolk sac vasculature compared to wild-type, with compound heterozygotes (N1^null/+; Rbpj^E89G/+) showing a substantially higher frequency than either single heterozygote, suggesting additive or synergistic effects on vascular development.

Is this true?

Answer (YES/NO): NO